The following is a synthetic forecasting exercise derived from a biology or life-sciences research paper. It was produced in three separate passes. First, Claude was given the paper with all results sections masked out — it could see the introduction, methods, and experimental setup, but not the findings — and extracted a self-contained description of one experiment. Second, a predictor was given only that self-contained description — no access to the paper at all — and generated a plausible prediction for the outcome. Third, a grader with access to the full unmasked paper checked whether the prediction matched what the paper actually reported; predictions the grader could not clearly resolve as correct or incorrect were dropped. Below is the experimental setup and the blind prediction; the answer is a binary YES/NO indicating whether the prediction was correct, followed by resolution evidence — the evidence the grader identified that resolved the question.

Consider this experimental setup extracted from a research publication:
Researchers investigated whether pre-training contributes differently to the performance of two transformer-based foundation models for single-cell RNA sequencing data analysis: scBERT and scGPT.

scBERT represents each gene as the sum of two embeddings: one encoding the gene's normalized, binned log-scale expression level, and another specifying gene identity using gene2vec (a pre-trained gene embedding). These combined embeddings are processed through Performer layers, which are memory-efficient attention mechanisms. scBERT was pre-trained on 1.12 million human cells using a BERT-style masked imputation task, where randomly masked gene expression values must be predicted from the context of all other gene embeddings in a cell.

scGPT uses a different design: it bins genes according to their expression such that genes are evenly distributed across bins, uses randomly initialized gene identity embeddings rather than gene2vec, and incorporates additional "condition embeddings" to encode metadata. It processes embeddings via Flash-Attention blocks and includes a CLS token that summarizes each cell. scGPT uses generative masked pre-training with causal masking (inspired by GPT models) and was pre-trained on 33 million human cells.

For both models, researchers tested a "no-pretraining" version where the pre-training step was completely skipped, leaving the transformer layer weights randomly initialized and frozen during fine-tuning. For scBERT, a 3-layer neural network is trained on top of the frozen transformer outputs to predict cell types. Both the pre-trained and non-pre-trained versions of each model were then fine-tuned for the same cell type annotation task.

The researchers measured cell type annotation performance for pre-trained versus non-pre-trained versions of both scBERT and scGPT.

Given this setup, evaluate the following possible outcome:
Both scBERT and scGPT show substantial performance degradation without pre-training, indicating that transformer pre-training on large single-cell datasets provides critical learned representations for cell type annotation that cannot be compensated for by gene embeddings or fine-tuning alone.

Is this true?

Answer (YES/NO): NO